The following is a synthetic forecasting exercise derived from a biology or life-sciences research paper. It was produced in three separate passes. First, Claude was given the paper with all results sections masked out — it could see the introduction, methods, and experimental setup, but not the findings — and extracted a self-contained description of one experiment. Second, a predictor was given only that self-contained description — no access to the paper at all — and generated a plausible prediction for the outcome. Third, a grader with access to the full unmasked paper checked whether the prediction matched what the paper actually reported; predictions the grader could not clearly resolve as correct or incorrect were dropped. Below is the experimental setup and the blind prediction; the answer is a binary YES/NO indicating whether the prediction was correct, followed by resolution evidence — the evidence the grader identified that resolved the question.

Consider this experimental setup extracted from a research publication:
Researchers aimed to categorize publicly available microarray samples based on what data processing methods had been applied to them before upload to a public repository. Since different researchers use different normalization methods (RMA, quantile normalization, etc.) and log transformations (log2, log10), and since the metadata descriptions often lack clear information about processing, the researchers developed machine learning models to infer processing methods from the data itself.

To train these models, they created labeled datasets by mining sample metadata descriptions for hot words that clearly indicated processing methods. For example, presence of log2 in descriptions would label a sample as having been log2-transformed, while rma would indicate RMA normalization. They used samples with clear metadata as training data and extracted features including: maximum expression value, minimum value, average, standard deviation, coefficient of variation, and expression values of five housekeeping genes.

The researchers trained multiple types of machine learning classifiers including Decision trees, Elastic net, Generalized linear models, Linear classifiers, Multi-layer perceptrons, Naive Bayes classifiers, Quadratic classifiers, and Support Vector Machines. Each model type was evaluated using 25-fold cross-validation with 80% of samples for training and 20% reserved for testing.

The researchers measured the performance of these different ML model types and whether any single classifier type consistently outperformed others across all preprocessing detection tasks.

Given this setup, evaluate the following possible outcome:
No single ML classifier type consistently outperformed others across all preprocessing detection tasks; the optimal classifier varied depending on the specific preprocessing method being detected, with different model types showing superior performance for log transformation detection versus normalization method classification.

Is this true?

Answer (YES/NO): NO